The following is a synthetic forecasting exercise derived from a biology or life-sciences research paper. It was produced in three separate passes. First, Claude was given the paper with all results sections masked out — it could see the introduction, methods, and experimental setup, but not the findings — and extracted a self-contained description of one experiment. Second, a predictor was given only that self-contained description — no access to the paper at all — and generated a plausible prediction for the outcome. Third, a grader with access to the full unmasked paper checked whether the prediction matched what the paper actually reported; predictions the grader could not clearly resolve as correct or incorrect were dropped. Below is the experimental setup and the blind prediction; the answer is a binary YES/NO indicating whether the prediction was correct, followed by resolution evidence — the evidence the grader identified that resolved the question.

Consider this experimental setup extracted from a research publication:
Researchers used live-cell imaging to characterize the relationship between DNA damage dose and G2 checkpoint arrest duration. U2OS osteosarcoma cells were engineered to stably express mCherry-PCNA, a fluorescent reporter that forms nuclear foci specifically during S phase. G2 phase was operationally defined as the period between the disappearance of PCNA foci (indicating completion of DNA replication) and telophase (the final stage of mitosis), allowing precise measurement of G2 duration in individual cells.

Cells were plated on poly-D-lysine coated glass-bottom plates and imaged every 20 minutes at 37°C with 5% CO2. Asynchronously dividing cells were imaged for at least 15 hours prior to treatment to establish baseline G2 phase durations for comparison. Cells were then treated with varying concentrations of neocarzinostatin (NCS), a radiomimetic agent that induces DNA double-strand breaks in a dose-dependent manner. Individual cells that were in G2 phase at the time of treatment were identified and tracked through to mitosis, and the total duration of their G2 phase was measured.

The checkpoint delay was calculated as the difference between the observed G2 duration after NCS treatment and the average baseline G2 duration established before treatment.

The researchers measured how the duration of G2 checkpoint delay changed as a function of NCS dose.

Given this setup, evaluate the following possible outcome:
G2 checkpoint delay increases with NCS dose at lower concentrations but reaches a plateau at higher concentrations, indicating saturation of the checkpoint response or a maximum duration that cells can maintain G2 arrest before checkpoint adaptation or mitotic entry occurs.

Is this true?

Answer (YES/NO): NO